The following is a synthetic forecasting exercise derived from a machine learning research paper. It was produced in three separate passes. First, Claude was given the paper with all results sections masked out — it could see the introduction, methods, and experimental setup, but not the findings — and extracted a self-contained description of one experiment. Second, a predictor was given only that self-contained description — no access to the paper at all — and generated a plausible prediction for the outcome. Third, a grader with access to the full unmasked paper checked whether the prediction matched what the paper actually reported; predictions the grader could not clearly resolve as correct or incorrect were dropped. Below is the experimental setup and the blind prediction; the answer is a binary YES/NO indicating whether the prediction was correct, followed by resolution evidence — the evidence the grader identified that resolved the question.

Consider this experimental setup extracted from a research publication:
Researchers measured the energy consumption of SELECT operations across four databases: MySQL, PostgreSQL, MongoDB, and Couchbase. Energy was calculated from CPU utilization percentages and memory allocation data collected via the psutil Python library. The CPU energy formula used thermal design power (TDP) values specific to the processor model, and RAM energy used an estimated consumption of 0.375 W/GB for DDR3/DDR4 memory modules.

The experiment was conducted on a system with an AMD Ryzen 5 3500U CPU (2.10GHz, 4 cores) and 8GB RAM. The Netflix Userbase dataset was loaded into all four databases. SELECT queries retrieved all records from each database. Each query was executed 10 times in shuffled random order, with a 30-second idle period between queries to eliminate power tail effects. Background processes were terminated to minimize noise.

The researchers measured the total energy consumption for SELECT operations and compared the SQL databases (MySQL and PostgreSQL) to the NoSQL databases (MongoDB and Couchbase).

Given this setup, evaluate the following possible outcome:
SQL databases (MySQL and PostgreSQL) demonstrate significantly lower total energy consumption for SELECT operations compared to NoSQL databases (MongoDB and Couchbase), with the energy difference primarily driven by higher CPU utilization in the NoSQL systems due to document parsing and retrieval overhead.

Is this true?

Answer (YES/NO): NO